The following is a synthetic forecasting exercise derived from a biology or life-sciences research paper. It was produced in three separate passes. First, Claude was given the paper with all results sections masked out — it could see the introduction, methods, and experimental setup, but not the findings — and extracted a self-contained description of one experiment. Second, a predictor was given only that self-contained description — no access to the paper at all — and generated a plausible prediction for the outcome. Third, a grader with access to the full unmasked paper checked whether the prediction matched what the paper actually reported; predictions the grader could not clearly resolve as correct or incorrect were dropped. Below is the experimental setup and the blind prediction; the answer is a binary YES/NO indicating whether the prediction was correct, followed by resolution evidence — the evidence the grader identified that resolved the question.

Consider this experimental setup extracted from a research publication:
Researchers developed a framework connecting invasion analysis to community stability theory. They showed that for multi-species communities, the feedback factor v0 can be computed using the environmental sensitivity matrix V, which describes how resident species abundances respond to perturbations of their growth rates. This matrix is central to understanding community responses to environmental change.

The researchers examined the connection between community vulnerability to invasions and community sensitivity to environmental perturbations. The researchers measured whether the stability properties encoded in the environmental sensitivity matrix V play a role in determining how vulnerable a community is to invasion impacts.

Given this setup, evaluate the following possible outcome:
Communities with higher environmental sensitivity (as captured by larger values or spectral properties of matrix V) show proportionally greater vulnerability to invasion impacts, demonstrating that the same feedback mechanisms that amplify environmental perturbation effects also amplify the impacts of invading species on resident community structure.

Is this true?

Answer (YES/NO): YES